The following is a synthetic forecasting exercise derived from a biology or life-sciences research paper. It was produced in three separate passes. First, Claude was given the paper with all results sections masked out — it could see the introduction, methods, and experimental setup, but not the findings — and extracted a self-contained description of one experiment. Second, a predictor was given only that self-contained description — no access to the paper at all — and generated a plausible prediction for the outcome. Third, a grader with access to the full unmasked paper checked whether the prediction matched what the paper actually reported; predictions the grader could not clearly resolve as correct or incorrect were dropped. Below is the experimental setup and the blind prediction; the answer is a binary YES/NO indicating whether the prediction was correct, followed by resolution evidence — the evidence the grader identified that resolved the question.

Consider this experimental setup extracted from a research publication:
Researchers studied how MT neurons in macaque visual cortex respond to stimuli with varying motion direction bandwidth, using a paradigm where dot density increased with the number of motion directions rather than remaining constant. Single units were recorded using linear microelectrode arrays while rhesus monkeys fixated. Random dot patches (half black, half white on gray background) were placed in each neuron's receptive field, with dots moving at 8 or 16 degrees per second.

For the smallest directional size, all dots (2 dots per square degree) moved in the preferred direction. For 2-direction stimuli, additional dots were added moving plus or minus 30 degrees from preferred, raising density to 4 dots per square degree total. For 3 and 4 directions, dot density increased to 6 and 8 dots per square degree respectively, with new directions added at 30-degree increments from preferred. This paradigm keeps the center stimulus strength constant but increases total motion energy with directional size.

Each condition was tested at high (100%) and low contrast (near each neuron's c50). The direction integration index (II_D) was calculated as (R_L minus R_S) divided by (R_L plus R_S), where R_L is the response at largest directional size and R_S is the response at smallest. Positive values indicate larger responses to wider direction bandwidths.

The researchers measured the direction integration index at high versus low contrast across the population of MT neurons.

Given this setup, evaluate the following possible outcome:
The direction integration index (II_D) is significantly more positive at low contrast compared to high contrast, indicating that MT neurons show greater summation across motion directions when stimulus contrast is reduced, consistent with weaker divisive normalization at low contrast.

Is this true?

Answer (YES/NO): YES